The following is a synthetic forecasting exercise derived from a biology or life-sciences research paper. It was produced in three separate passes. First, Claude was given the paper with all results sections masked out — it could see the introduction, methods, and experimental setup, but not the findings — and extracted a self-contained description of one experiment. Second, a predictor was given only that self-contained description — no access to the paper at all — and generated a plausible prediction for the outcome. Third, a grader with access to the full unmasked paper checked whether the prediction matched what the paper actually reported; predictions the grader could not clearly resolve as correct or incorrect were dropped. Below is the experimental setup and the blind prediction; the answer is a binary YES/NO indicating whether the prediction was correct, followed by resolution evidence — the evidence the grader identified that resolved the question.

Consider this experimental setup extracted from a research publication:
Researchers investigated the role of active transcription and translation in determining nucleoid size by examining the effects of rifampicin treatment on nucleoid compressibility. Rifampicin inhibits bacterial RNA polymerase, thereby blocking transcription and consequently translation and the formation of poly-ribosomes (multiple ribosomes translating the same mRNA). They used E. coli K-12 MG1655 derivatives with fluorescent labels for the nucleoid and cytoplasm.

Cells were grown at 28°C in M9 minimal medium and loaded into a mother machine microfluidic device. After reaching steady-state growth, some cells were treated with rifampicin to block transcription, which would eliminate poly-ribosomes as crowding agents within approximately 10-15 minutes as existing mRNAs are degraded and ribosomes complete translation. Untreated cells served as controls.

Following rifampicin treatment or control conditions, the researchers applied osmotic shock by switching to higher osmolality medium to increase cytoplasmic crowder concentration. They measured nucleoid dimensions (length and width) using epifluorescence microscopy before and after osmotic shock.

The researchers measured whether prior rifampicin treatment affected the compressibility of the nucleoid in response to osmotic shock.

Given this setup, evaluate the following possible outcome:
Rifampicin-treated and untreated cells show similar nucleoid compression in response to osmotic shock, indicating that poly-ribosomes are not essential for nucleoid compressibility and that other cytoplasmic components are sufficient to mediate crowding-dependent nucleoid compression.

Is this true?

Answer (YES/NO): YES